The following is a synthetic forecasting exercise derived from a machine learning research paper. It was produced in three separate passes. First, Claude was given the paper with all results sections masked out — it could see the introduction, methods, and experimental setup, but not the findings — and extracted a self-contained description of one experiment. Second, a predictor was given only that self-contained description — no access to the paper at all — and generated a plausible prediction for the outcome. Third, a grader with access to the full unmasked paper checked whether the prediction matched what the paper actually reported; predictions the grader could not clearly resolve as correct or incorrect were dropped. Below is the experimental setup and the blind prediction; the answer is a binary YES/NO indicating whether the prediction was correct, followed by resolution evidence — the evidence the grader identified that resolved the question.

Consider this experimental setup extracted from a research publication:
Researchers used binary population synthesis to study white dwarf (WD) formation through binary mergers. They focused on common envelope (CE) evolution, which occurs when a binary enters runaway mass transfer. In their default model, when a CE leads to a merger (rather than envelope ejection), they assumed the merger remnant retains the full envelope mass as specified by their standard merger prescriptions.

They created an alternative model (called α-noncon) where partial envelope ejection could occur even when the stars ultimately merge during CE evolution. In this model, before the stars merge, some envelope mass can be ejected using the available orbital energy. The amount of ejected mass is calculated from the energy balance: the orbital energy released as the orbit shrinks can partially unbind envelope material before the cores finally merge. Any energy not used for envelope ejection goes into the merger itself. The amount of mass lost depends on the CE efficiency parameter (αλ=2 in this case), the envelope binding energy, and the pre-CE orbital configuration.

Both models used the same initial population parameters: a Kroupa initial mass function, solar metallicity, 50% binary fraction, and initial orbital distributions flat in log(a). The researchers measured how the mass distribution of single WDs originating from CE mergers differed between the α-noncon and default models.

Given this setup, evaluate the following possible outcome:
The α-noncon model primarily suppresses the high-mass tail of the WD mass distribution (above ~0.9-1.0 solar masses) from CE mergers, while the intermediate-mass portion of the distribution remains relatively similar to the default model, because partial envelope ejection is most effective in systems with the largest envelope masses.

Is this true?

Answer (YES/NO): NO